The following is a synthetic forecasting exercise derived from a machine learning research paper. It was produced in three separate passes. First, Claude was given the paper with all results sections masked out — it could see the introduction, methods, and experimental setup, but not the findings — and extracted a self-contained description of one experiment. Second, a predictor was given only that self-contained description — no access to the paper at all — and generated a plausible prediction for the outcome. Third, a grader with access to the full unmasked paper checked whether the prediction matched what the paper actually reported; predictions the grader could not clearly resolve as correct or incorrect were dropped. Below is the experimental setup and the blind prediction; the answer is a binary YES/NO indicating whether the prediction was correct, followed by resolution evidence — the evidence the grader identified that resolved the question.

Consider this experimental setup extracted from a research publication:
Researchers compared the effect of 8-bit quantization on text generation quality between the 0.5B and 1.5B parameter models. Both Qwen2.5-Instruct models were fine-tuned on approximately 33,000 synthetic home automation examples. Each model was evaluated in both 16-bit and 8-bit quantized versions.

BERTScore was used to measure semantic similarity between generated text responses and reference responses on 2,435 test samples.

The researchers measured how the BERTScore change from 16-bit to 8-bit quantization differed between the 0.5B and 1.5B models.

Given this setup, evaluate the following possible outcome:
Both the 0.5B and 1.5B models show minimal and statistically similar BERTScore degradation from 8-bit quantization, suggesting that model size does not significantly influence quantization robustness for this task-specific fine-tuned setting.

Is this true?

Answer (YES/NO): NO